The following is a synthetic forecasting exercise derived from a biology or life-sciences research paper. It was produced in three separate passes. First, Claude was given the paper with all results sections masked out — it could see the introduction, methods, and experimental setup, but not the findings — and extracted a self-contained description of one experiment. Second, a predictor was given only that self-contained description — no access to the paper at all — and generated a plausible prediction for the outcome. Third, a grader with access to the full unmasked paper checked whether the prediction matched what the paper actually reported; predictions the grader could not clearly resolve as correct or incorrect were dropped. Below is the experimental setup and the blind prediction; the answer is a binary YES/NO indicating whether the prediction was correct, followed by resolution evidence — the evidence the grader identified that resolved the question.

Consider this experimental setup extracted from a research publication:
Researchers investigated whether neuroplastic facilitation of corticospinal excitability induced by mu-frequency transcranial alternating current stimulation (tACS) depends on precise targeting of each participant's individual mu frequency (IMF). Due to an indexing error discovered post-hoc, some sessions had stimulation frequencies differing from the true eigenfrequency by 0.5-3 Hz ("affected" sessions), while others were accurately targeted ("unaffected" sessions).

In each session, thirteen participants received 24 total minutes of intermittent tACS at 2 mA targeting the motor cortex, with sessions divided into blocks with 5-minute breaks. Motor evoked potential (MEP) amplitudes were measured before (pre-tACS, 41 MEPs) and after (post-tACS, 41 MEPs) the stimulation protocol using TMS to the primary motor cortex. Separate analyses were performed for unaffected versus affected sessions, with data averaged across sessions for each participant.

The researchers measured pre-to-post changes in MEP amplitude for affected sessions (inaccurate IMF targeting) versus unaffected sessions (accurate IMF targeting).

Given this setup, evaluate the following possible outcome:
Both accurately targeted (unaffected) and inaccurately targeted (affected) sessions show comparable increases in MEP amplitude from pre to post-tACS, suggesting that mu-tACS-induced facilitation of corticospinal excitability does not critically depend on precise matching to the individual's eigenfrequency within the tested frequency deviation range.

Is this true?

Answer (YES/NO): YES